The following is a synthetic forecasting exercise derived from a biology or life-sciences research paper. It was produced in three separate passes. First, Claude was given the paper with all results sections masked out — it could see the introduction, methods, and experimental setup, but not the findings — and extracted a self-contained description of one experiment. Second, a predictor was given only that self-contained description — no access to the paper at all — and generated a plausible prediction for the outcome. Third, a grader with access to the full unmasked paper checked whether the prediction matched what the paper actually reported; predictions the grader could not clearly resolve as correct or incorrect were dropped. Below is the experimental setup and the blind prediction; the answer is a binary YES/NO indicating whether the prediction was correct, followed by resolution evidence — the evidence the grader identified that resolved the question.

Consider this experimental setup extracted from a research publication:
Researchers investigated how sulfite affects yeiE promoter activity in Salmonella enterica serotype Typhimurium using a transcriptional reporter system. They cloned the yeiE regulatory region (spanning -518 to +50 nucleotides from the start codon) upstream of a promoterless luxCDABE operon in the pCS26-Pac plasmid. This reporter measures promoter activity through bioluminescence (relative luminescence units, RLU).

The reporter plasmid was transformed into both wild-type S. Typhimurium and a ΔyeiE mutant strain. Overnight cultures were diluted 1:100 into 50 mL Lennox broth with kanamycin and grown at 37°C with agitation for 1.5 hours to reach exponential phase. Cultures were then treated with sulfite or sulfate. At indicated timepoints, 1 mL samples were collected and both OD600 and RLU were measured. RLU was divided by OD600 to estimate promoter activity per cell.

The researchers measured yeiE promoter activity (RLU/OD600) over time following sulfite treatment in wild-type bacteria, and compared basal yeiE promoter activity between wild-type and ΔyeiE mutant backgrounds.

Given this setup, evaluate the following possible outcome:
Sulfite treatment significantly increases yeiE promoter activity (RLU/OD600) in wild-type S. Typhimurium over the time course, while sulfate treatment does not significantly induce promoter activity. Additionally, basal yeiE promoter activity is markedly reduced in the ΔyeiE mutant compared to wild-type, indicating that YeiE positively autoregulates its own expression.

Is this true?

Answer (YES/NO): NO